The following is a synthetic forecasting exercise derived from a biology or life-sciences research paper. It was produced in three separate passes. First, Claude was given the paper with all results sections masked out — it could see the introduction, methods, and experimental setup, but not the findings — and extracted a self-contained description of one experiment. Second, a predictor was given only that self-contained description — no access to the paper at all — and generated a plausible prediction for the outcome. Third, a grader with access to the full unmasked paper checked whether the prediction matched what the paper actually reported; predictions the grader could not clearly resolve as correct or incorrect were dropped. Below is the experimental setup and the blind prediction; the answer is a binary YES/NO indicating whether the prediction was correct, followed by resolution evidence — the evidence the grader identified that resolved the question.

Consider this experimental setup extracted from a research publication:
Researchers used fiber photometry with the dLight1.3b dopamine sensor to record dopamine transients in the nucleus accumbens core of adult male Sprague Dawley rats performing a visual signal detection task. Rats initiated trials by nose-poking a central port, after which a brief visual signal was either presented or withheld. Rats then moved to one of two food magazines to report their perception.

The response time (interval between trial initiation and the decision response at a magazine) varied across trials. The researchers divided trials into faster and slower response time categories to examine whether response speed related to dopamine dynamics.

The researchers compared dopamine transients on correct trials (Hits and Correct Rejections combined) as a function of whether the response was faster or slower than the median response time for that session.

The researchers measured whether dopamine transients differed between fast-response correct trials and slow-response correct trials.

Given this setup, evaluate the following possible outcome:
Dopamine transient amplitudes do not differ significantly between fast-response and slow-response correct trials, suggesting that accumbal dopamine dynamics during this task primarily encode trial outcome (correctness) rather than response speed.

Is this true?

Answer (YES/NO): NO